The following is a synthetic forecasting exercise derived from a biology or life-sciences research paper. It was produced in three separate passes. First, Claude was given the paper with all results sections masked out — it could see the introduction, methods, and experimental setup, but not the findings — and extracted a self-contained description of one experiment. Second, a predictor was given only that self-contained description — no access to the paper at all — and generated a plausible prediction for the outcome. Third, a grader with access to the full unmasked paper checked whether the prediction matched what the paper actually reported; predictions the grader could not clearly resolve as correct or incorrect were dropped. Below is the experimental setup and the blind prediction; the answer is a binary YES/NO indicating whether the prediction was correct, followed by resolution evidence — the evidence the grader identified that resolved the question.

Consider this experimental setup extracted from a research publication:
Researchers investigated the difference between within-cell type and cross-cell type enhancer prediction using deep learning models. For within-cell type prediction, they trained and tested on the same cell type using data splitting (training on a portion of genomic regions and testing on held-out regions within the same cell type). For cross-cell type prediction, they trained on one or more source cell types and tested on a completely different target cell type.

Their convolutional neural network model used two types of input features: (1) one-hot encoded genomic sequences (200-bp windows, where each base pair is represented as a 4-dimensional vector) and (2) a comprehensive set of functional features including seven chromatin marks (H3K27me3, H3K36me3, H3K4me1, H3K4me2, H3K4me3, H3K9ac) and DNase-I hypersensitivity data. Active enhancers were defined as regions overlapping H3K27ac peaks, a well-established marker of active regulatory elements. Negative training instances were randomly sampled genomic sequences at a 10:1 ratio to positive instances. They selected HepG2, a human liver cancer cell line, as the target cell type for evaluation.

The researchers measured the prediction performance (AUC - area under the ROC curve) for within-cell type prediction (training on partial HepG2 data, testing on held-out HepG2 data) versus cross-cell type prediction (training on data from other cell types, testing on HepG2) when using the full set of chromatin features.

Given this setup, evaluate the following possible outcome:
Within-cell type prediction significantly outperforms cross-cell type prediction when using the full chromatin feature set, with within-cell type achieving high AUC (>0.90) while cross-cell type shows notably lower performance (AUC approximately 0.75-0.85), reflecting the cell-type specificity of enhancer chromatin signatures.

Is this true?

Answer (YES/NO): NO